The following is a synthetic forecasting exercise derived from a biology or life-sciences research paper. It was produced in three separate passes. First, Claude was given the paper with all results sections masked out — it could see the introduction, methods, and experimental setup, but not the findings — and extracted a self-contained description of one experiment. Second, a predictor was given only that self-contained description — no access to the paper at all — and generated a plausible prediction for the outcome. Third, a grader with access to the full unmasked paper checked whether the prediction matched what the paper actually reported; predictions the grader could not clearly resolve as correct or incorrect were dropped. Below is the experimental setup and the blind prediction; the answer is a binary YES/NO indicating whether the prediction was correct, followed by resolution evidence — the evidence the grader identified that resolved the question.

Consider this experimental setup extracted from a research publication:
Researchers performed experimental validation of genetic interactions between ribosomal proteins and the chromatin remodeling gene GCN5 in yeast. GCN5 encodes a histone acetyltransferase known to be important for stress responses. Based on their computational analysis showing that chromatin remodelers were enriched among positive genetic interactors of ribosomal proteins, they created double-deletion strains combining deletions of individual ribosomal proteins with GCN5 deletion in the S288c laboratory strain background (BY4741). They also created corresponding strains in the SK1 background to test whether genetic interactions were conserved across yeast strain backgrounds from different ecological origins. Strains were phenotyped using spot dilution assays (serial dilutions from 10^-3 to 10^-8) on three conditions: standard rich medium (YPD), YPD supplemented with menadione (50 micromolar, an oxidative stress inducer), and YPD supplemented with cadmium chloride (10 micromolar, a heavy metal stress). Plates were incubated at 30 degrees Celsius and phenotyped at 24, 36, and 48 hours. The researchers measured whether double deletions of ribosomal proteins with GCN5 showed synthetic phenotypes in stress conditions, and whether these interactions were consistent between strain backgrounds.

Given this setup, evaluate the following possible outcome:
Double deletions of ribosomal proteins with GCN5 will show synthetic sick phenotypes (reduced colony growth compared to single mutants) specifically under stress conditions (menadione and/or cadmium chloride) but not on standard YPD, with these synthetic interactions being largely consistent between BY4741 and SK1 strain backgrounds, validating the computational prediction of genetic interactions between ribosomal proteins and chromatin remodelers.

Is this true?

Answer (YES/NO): NO